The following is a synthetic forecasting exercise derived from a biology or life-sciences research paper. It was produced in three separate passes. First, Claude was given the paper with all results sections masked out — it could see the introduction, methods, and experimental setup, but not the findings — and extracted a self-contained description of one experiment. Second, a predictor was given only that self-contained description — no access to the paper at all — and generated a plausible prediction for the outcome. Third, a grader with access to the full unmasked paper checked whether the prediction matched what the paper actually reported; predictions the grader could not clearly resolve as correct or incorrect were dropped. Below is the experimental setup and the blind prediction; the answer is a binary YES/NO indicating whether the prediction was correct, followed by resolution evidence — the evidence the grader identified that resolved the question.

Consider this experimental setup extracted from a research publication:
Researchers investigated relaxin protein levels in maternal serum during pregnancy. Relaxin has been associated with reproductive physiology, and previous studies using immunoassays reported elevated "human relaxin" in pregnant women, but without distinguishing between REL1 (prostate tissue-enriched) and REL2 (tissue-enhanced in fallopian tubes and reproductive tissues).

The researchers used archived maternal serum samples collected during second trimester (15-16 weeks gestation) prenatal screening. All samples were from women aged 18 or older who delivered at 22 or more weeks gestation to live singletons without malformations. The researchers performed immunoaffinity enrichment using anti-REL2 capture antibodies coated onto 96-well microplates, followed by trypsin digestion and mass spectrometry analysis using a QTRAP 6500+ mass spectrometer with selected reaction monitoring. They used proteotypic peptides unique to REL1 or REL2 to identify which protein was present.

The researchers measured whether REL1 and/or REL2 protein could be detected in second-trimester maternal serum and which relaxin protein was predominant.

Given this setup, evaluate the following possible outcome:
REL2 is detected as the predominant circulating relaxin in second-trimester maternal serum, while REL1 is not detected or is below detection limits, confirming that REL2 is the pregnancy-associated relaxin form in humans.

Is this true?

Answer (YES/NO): YES